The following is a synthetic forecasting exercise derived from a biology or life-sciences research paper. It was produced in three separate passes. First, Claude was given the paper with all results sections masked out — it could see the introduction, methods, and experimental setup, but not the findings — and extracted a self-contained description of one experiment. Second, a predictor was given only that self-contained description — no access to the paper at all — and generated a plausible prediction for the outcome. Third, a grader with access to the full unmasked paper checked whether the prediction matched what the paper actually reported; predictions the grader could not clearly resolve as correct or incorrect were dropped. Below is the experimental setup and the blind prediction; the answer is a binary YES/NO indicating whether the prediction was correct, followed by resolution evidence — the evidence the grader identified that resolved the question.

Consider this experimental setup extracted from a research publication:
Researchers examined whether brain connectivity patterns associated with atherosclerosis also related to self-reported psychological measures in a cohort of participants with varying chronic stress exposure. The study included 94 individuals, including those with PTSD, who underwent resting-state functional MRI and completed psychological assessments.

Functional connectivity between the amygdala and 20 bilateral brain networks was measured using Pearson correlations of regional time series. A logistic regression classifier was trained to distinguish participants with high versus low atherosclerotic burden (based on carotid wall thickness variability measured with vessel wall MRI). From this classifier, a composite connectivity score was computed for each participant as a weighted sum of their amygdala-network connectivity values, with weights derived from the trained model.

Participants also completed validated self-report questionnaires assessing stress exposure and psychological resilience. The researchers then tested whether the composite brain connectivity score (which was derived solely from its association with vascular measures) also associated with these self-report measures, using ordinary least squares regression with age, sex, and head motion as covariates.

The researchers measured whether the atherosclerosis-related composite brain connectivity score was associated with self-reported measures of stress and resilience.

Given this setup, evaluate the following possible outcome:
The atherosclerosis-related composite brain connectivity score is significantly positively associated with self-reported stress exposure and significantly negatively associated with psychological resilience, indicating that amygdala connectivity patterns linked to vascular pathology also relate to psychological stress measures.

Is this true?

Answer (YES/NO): NO